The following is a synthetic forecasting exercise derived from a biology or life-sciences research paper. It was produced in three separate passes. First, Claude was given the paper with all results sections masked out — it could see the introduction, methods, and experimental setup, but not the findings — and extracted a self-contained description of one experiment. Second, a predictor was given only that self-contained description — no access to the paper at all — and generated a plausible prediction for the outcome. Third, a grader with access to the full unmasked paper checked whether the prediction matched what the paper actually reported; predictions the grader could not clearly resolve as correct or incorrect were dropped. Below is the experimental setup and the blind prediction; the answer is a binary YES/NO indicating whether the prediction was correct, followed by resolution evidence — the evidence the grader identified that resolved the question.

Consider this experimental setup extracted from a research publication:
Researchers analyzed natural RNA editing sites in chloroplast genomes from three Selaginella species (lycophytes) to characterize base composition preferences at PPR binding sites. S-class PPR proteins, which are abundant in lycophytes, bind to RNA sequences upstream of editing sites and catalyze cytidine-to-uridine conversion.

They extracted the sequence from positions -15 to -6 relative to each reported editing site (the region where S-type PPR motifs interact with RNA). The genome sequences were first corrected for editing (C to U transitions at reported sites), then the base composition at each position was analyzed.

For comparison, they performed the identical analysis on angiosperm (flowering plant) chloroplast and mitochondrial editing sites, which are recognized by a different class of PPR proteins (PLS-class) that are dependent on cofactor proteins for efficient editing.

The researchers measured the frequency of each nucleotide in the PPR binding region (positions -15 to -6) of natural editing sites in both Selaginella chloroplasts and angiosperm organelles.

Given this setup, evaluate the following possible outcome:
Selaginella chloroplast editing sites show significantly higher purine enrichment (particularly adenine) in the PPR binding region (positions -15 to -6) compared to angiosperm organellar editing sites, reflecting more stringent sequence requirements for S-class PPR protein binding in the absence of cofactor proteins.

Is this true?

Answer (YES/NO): NO